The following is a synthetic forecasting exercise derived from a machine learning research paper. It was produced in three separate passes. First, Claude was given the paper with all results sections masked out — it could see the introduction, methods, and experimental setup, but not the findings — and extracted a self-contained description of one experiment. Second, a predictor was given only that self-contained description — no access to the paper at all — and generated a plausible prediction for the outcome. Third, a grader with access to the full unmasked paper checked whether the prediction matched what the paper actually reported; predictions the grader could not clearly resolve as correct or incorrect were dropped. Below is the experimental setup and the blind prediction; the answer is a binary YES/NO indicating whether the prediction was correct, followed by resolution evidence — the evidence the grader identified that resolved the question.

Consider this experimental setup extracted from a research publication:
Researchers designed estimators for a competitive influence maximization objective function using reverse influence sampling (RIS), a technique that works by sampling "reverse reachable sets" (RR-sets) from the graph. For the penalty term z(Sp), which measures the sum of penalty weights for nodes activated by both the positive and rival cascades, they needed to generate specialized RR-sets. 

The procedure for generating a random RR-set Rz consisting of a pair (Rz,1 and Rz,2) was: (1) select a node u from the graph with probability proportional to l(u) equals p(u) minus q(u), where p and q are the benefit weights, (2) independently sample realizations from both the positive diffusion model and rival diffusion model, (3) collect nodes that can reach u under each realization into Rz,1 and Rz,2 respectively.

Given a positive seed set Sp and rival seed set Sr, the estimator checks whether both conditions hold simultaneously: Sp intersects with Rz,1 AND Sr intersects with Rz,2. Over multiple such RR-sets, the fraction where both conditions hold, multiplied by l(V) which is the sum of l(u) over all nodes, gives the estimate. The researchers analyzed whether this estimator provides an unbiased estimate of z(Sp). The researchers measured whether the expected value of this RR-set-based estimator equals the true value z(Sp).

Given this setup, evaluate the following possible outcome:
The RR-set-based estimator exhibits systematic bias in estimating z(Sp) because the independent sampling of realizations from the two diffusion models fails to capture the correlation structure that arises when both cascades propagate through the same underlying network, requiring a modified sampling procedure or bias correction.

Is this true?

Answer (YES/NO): NO